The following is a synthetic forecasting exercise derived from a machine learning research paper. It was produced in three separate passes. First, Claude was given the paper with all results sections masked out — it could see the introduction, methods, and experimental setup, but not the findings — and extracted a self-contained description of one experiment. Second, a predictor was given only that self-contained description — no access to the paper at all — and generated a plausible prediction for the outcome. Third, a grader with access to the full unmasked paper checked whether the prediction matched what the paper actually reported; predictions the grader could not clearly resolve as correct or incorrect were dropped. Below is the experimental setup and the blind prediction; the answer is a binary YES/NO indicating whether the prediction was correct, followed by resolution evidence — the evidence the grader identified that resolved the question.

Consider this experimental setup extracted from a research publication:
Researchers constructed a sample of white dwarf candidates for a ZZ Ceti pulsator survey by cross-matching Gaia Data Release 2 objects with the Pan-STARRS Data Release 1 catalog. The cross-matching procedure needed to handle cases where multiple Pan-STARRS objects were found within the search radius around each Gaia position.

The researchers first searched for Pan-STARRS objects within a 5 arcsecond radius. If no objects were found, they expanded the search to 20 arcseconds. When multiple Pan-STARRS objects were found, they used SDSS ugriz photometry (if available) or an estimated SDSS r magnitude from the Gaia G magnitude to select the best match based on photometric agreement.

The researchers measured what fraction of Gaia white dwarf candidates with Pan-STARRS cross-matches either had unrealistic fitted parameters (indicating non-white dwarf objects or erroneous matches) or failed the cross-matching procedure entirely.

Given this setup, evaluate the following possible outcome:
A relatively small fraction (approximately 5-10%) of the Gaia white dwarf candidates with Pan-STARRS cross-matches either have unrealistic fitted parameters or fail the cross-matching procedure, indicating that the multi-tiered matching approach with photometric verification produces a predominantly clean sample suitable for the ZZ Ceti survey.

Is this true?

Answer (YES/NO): NO